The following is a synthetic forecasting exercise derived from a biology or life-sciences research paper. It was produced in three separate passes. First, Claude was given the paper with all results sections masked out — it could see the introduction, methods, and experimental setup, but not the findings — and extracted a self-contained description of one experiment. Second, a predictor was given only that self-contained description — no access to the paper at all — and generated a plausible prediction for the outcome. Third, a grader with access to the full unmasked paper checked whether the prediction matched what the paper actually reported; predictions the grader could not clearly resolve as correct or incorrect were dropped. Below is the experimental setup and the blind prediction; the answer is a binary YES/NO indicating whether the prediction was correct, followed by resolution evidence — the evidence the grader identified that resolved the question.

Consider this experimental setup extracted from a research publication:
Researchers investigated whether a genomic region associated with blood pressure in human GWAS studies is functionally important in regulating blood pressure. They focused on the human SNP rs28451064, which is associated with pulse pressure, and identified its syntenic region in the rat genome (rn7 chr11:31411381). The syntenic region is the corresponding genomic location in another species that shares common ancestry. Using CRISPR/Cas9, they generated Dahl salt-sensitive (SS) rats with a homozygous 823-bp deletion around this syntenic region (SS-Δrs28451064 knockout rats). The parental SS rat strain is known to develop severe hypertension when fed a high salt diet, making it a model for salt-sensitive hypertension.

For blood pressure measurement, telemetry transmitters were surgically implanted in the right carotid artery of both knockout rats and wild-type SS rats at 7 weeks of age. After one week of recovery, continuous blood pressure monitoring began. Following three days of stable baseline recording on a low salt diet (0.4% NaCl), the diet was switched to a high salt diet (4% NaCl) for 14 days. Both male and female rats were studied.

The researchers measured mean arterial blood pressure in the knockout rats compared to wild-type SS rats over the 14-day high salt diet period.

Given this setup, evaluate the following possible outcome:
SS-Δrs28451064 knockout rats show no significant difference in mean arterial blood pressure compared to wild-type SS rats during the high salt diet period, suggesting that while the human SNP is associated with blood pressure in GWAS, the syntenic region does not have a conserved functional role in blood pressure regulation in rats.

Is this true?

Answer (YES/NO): NO